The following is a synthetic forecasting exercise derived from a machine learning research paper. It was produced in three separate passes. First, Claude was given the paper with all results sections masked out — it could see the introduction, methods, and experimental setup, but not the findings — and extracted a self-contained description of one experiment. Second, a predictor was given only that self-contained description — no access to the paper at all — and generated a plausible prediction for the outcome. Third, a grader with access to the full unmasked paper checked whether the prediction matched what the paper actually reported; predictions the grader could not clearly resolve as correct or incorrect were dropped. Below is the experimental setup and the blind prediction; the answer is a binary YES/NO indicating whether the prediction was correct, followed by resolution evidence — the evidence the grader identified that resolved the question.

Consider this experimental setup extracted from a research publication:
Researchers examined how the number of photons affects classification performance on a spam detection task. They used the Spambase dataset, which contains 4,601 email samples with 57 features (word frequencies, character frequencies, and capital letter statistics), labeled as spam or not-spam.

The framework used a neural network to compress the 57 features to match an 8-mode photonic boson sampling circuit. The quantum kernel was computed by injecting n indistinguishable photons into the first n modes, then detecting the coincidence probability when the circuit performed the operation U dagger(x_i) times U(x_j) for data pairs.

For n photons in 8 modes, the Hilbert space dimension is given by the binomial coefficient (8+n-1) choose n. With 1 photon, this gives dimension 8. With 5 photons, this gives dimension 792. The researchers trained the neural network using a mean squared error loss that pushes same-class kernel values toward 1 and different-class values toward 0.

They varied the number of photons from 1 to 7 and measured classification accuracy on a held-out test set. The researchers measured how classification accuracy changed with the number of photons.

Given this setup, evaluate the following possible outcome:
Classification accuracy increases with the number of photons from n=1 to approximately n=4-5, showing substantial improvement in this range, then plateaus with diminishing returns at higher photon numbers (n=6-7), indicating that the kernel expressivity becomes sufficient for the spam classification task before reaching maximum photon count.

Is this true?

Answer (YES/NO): NO